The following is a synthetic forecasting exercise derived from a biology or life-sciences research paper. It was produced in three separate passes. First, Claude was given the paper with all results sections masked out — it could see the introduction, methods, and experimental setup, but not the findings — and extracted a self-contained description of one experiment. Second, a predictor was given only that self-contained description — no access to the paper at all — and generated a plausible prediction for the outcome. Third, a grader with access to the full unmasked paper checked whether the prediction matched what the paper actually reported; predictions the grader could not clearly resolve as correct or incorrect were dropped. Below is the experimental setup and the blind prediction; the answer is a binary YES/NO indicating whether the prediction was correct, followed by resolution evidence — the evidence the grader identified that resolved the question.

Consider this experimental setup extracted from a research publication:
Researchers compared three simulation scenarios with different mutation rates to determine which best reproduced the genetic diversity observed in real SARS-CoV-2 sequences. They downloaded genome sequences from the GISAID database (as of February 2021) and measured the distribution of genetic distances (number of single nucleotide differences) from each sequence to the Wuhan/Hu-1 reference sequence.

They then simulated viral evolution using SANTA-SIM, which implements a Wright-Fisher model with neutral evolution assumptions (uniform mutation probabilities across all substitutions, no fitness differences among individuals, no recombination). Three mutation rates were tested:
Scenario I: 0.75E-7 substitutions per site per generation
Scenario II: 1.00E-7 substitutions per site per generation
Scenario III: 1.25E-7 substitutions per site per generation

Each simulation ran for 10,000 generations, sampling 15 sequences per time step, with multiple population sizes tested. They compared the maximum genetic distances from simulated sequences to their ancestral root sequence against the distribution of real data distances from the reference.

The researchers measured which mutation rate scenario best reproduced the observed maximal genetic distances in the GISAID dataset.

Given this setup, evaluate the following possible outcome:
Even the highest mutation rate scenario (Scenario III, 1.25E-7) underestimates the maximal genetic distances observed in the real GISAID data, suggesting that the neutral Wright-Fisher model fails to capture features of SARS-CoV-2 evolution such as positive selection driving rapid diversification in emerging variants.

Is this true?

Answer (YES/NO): NO